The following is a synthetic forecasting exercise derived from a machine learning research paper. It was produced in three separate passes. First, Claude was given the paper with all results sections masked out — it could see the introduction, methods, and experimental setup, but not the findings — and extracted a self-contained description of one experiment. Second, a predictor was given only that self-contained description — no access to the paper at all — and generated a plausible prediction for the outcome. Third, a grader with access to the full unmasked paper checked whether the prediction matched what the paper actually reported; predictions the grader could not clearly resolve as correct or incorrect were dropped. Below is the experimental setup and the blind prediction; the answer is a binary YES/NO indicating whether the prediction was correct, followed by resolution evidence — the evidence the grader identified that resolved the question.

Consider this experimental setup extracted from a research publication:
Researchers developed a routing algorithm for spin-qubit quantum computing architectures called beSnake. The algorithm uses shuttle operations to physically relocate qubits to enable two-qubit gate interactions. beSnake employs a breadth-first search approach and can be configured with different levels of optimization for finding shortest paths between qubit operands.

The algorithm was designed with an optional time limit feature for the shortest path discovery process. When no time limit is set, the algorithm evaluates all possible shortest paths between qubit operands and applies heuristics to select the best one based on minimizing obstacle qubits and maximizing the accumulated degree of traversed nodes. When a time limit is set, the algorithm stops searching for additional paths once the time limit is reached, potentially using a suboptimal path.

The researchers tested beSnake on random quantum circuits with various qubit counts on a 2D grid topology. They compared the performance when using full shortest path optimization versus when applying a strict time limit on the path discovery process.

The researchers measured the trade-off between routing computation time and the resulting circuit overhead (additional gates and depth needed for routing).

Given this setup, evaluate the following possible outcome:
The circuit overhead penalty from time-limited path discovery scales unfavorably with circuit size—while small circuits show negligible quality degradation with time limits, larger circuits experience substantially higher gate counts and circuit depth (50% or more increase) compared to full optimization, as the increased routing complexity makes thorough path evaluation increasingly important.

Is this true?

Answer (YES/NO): NO